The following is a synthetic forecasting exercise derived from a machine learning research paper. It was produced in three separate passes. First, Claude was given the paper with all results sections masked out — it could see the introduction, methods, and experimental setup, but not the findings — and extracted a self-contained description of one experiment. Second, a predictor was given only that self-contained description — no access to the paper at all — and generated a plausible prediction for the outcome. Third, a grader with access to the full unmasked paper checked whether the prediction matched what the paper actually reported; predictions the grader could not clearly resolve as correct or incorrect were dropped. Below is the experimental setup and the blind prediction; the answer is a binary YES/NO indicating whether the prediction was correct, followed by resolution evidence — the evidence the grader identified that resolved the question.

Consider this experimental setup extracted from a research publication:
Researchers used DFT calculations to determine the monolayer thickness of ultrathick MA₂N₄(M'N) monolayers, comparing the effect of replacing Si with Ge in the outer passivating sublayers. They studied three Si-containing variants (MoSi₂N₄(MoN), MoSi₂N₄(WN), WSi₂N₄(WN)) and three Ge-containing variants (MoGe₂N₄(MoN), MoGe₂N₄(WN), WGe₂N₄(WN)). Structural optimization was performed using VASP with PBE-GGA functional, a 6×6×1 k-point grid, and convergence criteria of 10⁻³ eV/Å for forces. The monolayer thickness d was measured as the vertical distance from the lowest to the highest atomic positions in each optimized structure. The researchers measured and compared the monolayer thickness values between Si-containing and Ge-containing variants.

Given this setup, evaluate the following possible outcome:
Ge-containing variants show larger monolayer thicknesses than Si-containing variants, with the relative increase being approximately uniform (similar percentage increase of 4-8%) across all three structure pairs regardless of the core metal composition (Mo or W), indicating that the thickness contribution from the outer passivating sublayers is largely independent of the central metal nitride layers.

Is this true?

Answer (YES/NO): YES